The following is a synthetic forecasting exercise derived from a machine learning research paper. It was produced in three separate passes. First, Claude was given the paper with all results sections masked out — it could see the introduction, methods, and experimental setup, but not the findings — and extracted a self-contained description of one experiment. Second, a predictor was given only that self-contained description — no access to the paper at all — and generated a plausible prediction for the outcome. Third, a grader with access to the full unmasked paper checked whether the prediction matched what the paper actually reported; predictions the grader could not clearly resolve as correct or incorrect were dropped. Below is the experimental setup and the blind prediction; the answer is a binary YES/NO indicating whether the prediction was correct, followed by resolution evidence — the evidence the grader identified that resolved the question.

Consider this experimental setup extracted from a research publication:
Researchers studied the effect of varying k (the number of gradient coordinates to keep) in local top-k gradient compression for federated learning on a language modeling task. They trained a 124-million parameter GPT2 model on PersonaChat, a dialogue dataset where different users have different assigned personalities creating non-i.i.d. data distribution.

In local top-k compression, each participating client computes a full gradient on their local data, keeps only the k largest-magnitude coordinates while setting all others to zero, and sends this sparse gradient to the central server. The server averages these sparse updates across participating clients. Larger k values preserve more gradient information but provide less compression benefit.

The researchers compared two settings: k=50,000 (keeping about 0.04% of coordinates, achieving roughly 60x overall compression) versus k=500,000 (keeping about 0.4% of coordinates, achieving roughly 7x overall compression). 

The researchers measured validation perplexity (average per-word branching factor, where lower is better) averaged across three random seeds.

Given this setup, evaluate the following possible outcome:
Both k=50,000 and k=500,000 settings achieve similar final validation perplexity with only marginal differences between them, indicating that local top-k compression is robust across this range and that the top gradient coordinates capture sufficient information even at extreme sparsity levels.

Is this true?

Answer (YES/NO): NO